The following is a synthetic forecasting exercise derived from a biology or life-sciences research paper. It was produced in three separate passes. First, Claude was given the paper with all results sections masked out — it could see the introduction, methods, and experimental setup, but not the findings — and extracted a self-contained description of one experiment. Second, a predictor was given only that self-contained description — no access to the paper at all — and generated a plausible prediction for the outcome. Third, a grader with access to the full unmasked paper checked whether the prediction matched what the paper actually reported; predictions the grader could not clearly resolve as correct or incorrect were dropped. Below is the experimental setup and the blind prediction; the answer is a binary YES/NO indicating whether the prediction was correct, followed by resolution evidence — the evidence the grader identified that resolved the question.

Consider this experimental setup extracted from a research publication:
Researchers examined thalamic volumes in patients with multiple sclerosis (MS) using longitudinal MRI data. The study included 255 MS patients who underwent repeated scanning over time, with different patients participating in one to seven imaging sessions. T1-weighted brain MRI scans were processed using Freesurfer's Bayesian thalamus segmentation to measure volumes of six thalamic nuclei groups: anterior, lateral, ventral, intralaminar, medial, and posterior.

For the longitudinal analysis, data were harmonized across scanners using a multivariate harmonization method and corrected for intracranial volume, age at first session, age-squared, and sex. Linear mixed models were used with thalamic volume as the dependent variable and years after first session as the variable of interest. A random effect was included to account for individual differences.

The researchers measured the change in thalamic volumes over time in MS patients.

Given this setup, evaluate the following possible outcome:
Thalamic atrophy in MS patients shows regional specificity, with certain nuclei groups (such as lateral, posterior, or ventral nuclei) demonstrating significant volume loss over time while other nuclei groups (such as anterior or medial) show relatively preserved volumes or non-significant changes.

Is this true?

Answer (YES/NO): NO